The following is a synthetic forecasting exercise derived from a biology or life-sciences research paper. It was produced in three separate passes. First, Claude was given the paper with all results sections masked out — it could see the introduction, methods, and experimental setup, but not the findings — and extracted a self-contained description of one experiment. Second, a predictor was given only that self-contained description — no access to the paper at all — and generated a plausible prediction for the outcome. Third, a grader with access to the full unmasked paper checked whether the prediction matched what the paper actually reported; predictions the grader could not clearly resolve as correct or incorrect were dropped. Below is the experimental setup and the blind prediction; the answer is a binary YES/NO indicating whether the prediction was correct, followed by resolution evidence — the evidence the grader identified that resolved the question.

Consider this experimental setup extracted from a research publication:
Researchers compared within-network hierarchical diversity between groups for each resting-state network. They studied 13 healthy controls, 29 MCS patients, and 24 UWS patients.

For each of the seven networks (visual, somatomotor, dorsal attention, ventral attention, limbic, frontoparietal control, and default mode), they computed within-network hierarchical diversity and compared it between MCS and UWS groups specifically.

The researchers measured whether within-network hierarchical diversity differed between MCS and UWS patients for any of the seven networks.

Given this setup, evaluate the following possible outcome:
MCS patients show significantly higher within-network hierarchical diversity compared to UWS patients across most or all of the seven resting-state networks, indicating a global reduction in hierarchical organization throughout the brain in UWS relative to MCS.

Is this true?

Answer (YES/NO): NO